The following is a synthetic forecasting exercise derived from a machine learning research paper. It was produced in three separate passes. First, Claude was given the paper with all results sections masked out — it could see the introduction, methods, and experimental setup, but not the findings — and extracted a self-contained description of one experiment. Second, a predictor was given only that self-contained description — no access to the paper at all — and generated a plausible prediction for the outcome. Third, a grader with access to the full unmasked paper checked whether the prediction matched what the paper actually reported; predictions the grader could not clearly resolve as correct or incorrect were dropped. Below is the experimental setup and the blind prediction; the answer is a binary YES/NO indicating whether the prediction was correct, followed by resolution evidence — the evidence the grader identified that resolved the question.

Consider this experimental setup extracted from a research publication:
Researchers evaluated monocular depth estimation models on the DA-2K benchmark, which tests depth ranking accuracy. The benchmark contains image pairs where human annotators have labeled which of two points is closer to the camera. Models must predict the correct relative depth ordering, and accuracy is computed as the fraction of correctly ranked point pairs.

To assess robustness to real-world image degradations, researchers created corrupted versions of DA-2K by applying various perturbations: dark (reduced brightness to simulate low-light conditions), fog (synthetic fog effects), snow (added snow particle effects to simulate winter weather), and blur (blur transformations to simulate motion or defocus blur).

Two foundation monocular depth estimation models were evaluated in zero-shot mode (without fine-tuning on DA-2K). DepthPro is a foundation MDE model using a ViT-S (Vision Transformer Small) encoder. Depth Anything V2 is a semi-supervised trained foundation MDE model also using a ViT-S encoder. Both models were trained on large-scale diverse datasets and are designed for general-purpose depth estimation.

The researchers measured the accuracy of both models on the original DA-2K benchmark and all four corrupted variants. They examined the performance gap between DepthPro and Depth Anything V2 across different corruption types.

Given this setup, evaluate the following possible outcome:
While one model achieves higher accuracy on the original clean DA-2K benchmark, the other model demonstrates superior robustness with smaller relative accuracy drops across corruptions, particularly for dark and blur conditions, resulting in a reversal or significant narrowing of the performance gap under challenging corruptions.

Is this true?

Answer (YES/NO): NO